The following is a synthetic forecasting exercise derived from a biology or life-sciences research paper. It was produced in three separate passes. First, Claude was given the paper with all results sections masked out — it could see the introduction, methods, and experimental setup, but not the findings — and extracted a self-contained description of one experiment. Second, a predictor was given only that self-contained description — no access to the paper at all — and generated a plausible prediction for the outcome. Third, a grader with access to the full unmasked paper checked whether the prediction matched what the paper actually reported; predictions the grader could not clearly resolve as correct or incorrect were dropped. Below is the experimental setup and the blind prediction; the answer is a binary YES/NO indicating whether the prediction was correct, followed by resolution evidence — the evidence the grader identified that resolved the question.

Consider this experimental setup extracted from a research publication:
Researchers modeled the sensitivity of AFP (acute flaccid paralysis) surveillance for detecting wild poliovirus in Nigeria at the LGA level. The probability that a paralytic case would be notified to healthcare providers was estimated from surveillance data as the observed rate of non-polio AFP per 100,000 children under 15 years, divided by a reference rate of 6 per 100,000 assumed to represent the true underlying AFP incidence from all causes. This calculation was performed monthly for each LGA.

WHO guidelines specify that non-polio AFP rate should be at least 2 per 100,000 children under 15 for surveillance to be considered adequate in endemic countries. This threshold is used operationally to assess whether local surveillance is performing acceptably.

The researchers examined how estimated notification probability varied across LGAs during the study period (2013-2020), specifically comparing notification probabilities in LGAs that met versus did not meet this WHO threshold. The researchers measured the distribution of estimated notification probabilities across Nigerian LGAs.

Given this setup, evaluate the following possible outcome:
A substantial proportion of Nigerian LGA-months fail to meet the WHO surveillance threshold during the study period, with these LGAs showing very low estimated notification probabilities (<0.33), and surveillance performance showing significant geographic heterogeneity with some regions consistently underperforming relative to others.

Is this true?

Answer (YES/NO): NO